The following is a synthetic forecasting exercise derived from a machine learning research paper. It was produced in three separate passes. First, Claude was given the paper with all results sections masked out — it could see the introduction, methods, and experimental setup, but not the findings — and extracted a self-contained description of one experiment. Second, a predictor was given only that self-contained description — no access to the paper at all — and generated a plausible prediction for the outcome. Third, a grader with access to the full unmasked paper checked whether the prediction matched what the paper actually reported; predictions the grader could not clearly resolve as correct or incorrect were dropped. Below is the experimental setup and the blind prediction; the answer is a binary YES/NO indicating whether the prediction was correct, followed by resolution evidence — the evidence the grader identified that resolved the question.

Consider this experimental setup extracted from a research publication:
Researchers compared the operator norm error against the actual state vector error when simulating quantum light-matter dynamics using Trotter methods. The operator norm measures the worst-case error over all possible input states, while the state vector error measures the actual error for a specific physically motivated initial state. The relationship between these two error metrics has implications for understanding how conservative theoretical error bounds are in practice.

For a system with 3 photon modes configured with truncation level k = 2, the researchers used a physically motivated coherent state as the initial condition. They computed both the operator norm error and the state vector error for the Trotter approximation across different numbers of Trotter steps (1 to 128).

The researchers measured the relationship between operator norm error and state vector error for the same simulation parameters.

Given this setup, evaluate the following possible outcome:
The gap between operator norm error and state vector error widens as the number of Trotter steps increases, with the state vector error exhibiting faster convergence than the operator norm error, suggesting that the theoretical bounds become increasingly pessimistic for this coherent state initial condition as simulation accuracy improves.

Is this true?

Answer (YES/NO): NO